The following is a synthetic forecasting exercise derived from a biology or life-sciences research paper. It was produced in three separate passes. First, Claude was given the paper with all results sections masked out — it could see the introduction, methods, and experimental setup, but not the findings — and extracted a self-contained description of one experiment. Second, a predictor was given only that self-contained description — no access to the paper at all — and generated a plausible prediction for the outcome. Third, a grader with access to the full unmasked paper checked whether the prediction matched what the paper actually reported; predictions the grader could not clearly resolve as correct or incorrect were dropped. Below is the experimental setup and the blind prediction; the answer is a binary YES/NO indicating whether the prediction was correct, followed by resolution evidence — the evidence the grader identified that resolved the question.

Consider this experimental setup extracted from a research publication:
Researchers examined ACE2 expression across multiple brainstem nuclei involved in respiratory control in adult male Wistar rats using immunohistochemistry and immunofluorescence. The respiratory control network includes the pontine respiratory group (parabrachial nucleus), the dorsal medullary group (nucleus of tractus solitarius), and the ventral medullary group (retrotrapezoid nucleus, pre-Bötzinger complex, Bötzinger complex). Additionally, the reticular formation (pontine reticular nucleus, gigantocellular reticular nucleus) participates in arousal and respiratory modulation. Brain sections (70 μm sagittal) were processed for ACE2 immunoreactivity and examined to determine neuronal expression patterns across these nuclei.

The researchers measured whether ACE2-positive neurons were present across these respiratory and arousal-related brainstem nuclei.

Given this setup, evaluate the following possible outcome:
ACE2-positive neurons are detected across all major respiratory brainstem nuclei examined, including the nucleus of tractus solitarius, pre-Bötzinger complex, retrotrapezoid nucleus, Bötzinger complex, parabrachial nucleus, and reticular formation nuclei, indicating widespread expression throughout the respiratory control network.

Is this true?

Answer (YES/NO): YES